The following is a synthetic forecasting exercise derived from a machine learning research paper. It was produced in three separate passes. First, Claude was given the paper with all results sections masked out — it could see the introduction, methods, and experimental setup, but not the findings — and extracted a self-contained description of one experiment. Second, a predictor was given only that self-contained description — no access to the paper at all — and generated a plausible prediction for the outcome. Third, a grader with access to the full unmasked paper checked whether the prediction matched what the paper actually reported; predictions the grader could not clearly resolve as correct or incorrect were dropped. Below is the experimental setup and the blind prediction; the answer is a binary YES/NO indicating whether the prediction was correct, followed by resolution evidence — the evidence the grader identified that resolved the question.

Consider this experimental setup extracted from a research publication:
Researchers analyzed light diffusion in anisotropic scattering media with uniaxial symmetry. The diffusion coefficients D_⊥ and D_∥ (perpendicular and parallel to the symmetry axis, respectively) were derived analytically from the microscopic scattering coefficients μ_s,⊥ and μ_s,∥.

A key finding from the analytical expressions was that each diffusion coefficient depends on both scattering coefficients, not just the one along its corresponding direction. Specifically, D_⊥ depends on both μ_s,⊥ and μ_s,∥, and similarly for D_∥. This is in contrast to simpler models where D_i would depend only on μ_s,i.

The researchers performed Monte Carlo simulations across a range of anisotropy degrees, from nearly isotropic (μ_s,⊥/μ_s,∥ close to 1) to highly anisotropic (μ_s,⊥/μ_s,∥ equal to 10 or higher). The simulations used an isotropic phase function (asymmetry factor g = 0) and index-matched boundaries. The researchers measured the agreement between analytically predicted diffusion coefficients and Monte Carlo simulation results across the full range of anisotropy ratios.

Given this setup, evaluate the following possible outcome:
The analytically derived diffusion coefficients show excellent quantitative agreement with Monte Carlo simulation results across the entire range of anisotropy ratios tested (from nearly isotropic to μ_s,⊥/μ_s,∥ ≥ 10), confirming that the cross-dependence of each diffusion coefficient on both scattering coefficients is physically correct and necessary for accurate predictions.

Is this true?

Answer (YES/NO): YES